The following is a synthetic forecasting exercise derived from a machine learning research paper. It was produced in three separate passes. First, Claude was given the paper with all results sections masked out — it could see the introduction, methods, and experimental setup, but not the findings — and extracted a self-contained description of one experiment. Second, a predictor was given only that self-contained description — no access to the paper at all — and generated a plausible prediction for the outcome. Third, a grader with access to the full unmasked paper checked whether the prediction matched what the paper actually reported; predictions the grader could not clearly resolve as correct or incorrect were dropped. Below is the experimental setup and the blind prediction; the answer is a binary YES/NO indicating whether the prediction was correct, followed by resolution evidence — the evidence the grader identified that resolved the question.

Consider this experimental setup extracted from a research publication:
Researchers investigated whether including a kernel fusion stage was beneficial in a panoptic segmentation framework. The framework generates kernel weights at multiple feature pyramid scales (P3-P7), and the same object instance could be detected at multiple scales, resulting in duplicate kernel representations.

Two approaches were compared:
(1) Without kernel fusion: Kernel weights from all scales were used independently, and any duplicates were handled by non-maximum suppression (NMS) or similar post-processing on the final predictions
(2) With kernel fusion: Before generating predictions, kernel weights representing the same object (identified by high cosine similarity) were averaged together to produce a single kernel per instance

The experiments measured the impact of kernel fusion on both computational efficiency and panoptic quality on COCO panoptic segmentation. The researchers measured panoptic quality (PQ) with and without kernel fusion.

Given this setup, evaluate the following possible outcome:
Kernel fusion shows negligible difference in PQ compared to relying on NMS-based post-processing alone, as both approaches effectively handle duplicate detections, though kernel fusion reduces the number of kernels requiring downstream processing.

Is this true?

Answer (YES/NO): NO